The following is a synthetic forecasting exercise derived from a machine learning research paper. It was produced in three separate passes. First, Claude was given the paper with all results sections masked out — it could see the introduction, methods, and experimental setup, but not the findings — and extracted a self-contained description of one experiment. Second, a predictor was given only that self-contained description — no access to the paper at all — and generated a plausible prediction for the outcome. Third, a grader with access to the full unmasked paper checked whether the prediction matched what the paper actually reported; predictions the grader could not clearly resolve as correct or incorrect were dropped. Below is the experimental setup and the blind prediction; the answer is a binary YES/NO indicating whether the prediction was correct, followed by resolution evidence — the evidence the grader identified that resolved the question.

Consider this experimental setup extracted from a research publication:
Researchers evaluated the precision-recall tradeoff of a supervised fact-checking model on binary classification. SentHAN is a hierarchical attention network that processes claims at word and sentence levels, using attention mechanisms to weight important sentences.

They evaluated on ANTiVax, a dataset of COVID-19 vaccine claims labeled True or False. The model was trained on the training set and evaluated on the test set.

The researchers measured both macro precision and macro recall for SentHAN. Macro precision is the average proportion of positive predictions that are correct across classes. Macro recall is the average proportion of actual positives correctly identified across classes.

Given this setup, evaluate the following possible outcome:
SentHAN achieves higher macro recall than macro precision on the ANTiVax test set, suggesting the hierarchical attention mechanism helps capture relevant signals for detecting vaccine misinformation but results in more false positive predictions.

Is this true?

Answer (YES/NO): YES